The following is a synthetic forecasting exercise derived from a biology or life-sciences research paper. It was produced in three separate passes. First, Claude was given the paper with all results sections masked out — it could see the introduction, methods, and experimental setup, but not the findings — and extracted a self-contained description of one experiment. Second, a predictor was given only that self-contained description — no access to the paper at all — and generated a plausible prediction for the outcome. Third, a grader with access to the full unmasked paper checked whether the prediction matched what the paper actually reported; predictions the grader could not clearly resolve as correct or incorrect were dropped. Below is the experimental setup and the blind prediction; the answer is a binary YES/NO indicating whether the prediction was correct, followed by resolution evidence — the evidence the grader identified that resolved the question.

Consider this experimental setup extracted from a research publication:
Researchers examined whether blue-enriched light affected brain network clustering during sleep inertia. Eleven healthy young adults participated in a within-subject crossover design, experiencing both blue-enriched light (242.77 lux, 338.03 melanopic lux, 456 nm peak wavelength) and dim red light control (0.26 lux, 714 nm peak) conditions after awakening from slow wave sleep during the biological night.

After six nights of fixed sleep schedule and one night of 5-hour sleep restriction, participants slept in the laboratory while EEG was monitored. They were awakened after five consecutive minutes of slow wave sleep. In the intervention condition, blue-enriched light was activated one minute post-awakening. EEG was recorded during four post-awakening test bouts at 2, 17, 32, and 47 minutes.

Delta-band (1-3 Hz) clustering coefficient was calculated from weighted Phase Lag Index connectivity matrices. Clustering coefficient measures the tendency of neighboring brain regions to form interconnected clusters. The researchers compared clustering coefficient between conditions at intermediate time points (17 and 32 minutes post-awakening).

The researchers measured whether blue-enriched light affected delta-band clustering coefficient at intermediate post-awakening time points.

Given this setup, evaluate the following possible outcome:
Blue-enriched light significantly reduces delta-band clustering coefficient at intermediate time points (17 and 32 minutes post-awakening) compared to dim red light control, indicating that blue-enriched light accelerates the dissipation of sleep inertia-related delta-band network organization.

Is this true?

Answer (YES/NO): NO